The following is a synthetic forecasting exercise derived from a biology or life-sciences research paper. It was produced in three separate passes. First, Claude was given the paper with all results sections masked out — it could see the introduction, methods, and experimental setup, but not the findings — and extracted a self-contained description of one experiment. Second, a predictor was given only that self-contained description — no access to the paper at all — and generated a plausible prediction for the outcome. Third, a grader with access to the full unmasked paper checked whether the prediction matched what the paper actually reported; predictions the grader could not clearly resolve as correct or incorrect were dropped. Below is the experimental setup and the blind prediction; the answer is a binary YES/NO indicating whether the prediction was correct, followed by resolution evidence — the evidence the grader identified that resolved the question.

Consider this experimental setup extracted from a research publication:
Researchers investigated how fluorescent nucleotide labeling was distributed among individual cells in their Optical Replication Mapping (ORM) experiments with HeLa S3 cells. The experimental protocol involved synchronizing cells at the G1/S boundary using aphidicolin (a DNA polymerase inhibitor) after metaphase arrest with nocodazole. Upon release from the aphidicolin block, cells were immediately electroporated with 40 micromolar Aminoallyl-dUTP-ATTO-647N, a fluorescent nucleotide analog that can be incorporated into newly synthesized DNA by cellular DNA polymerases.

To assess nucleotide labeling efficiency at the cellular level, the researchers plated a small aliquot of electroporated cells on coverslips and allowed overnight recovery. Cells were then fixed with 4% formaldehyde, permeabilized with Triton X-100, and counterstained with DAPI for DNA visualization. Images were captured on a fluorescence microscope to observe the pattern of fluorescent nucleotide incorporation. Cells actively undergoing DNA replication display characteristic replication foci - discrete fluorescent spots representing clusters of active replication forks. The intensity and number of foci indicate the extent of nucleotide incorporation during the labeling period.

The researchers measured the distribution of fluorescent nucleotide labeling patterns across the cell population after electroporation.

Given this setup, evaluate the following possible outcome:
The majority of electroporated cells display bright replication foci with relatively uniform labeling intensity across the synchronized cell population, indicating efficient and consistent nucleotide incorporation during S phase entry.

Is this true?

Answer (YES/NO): NO